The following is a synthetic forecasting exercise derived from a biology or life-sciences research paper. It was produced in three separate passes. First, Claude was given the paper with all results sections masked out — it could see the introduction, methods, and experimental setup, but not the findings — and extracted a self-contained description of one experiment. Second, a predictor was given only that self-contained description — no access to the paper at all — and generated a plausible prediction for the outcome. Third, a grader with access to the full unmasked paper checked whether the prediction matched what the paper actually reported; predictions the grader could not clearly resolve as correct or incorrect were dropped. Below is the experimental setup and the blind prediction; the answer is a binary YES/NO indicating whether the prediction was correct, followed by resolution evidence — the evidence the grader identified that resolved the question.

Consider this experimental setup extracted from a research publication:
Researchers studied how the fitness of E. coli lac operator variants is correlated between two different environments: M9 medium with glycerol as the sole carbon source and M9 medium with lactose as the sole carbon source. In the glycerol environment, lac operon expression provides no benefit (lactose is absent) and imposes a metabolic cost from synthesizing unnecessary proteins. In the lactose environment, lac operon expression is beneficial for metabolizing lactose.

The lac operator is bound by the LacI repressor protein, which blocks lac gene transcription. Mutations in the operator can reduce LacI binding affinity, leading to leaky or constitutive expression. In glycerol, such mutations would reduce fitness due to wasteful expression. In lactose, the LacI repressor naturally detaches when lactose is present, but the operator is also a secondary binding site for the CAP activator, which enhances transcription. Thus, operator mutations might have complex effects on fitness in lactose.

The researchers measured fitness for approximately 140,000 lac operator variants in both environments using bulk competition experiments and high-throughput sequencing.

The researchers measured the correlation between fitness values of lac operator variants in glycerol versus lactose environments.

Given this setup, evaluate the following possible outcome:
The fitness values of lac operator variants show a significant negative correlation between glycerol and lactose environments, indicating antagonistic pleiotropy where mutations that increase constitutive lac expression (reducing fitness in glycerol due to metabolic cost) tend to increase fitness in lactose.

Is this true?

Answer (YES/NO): NO